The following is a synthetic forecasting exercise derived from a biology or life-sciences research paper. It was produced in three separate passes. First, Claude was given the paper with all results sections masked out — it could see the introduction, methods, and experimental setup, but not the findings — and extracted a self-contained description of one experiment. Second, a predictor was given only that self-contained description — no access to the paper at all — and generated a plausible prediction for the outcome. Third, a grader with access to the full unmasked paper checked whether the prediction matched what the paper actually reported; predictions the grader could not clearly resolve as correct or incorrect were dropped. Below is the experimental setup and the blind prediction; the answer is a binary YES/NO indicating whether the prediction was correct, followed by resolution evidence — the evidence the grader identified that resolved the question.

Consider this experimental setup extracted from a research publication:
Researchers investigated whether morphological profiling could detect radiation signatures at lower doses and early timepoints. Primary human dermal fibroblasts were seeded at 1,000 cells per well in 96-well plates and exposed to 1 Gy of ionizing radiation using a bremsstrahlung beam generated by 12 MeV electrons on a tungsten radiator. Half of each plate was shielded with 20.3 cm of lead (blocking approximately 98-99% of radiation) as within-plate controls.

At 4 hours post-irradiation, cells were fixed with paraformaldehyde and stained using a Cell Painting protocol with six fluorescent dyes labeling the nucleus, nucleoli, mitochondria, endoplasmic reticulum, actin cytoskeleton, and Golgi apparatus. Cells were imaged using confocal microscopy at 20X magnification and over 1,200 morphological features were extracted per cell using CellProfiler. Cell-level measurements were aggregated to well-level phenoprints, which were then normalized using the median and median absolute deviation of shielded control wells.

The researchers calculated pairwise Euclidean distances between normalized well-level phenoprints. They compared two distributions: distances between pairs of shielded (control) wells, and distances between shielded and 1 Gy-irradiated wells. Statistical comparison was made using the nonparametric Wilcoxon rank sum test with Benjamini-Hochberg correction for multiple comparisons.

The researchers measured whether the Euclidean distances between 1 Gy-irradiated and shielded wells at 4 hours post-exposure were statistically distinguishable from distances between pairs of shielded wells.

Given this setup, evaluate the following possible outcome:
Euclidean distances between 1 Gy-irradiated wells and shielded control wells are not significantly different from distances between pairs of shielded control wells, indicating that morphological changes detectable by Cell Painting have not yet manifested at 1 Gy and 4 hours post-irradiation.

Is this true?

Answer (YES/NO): NO